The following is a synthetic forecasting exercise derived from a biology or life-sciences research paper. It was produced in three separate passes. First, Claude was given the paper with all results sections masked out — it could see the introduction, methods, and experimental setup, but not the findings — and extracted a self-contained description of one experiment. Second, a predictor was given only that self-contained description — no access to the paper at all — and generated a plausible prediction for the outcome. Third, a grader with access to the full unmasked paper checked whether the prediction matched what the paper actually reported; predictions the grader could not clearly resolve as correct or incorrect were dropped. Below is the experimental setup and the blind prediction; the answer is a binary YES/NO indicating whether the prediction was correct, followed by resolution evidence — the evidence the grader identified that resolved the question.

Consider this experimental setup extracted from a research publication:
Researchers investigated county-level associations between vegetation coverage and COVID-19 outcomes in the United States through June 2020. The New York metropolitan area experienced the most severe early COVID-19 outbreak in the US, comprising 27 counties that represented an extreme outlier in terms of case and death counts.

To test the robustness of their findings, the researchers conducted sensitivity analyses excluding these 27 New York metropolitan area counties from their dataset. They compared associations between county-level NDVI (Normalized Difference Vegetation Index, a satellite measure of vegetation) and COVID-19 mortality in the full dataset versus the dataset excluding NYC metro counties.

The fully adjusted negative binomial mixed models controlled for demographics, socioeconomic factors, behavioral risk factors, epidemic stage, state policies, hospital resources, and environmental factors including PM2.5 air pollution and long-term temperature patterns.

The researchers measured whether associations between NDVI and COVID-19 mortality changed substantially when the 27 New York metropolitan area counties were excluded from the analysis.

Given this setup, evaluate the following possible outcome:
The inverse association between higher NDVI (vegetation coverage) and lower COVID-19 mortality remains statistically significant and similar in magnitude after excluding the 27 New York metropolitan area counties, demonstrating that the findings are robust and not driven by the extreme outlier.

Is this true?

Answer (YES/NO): NO